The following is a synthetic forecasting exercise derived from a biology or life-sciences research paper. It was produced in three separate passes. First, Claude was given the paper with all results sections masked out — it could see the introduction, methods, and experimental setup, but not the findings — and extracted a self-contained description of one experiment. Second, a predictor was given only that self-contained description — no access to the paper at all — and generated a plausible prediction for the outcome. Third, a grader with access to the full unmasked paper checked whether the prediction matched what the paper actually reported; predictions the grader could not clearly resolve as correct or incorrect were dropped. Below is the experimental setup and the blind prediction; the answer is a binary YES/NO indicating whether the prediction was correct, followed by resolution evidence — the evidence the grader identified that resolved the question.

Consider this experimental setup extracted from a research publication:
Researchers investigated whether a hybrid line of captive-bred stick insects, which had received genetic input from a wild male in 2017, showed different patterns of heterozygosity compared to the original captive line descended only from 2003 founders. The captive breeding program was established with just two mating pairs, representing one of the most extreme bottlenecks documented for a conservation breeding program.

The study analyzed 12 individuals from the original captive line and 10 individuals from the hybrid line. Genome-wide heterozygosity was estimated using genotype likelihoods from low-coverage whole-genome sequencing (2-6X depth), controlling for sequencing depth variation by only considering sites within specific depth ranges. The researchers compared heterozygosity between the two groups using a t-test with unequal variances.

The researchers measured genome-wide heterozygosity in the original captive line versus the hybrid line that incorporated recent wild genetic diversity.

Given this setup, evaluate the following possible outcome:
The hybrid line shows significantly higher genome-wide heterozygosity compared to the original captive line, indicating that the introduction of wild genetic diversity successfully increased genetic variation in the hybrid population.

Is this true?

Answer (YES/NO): YES